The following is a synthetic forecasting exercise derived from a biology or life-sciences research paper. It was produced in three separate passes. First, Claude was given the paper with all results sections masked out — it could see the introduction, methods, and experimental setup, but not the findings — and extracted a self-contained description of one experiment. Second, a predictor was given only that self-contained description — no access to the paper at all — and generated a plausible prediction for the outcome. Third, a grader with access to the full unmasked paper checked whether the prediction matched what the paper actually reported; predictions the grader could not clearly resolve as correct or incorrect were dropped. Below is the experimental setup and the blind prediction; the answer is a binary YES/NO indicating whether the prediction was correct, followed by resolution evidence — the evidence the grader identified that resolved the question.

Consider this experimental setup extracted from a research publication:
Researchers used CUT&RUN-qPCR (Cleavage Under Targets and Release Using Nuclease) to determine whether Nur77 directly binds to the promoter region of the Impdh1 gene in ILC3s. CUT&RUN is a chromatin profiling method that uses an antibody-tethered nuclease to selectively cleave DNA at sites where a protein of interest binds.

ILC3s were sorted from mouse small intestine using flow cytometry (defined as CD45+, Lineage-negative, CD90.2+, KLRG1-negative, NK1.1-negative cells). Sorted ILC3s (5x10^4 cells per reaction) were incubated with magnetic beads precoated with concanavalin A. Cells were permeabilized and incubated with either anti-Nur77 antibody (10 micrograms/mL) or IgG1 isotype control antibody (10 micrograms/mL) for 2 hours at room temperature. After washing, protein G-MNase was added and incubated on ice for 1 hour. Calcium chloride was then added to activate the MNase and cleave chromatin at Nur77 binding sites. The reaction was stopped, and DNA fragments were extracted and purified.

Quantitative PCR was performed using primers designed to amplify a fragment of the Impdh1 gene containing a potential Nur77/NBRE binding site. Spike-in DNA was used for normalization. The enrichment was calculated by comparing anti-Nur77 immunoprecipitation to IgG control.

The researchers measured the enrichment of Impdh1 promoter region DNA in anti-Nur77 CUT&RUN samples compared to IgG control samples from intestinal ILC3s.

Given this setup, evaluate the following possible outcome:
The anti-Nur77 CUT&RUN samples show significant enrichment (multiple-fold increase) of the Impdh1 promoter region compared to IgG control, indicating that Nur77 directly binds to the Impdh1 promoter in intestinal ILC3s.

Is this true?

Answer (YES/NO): YES